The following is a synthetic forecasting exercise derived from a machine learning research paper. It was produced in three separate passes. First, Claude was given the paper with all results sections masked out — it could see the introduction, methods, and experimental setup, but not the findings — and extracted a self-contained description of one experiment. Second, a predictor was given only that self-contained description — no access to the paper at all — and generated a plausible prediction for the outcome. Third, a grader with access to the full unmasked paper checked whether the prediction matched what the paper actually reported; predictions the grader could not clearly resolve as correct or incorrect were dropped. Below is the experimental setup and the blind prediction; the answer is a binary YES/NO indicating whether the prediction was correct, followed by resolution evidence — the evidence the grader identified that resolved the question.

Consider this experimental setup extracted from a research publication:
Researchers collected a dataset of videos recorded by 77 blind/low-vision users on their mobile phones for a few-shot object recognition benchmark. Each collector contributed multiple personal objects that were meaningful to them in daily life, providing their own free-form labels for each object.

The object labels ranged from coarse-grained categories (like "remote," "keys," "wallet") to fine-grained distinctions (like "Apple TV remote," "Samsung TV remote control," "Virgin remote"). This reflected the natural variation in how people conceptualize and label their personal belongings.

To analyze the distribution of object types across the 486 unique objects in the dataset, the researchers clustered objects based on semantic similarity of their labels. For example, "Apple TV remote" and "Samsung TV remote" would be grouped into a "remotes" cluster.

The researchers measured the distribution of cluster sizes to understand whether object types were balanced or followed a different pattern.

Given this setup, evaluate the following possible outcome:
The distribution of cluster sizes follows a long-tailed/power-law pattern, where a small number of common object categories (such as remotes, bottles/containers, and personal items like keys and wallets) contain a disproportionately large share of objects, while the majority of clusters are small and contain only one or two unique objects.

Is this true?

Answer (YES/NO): YES